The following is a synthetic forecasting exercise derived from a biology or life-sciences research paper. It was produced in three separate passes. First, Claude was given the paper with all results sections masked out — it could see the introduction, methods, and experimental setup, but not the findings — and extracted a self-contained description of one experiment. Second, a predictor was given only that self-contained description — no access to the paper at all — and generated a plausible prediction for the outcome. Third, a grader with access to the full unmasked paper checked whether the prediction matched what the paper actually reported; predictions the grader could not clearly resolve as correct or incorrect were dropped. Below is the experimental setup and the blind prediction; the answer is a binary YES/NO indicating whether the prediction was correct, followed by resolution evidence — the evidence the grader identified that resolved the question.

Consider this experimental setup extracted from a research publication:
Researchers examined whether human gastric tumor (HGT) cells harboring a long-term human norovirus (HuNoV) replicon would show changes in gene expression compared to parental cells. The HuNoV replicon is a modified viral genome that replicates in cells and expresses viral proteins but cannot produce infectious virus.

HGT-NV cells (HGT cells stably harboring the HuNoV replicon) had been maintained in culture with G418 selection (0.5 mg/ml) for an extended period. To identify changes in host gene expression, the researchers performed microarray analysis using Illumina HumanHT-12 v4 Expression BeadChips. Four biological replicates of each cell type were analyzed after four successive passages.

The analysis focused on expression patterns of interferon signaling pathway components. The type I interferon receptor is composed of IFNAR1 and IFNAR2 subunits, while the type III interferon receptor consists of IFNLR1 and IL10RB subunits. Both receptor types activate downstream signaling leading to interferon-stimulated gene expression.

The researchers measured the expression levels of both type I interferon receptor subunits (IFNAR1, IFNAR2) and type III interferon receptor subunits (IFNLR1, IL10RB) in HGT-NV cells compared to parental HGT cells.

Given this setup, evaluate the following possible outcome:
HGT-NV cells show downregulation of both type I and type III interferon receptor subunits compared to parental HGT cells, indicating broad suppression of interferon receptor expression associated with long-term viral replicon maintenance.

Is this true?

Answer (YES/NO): NO